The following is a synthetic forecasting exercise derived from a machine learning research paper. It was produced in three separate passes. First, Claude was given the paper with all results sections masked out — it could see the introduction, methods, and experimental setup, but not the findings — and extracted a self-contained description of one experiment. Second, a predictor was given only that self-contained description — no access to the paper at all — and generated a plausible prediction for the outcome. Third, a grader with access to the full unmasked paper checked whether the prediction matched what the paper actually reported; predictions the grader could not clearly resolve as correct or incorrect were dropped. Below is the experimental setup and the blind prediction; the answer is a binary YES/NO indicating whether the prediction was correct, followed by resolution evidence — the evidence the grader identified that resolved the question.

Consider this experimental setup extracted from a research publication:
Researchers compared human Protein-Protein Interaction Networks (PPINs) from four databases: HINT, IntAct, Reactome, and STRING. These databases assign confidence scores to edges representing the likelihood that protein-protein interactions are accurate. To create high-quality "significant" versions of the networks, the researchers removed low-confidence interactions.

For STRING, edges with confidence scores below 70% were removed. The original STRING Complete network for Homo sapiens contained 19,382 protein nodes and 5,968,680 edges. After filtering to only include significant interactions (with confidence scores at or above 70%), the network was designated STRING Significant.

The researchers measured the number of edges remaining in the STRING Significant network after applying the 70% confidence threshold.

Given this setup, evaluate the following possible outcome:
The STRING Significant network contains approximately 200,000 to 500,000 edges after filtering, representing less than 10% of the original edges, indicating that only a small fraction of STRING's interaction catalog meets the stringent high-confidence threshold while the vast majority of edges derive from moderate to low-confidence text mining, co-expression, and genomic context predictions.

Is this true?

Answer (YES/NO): YES